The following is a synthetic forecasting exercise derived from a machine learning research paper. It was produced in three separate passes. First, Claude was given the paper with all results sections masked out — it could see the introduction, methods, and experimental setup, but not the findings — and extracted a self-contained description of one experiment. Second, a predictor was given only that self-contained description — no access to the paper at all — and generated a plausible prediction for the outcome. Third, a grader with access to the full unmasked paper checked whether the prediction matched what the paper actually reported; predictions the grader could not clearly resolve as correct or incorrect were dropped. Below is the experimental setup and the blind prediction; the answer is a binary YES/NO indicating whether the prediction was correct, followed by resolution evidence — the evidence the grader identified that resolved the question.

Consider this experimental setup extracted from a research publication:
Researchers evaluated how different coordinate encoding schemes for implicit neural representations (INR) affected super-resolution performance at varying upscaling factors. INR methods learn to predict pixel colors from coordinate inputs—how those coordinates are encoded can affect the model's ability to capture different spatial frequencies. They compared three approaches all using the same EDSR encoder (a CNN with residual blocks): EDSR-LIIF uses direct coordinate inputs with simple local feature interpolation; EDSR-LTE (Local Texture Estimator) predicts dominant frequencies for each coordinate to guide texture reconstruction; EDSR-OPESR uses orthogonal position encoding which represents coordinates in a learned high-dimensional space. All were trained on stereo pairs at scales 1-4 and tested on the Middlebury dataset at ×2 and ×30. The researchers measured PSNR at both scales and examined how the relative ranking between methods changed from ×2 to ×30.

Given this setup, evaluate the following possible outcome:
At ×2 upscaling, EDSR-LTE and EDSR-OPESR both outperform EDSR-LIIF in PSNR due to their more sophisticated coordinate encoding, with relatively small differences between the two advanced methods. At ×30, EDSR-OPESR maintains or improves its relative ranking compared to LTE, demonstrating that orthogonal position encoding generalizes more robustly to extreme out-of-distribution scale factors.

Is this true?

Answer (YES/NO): NO